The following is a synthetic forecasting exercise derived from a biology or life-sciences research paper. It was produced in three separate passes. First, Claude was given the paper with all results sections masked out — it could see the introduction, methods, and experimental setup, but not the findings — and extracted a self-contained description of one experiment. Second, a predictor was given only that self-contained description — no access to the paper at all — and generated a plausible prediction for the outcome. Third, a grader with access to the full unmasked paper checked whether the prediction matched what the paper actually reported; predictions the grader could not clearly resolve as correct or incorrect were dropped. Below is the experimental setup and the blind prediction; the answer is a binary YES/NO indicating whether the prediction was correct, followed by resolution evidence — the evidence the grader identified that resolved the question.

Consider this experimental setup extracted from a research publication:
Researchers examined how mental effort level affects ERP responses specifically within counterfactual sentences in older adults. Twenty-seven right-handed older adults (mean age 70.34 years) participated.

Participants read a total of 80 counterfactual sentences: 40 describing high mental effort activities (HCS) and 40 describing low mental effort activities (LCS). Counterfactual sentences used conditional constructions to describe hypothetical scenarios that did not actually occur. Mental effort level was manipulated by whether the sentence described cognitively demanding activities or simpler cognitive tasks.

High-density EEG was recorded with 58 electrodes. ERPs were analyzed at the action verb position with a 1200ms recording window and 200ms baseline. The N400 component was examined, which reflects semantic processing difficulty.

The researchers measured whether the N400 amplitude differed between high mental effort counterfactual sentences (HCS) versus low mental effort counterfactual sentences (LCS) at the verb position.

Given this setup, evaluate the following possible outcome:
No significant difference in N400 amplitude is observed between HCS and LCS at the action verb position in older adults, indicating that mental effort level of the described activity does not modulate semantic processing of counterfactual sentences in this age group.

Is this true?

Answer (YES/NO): NO